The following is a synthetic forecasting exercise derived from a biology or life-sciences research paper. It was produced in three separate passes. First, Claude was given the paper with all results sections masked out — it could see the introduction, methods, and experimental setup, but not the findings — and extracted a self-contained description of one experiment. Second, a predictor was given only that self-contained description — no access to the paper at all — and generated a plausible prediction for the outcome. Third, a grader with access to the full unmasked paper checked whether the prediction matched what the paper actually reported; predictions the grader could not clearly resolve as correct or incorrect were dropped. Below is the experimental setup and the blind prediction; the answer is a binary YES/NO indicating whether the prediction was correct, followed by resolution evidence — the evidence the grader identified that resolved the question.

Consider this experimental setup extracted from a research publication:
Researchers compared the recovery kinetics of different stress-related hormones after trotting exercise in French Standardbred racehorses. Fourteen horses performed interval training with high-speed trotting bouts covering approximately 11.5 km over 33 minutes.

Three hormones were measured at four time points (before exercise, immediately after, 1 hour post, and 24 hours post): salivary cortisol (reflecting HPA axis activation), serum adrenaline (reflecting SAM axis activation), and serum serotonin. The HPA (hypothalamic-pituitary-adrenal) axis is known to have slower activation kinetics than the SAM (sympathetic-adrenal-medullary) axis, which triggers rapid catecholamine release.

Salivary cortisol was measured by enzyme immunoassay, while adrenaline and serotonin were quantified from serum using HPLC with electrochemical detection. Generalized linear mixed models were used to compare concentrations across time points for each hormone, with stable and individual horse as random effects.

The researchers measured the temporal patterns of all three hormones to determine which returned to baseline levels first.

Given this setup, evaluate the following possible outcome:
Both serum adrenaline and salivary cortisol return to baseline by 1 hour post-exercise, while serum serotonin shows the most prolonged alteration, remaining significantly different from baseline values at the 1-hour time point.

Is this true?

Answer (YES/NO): NO